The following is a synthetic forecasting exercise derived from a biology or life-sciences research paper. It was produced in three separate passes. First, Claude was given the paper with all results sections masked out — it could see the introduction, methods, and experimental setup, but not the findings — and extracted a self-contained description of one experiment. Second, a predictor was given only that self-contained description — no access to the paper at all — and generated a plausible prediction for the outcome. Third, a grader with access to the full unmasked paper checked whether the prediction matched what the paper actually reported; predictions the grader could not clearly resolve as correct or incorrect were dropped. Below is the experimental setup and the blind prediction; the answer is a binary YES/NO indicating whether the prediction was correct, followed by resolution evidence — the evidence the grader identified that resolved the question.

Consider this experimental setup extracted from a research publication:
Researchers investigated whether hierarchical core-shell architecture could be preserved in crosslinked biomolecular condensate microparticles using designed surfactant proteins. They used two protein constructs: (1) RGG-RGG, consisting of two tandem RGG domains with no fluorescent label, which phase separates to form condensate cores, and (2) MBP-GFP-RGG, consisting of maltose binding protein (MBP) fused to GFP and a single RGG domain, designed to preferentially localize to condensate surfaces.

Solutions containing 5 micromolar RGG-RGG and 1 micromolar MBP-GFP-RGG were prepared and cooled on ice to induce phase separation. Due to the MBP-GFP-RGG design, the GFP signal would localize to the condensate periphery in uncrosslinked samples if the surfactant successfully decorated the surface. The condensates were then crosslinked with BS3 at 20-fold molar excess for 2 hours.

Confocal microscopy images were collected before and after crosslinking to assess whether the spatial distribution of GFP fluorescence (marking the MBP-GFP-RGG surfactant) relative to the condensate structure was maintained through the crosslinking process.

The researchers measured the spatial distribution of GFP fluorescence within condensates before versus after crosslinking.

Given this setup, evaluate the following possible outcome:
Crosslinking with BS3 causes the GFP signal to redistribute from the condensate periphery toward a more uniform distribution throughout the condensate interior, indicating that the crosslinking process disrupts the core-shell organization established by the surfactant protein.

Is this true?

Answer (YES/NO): NO